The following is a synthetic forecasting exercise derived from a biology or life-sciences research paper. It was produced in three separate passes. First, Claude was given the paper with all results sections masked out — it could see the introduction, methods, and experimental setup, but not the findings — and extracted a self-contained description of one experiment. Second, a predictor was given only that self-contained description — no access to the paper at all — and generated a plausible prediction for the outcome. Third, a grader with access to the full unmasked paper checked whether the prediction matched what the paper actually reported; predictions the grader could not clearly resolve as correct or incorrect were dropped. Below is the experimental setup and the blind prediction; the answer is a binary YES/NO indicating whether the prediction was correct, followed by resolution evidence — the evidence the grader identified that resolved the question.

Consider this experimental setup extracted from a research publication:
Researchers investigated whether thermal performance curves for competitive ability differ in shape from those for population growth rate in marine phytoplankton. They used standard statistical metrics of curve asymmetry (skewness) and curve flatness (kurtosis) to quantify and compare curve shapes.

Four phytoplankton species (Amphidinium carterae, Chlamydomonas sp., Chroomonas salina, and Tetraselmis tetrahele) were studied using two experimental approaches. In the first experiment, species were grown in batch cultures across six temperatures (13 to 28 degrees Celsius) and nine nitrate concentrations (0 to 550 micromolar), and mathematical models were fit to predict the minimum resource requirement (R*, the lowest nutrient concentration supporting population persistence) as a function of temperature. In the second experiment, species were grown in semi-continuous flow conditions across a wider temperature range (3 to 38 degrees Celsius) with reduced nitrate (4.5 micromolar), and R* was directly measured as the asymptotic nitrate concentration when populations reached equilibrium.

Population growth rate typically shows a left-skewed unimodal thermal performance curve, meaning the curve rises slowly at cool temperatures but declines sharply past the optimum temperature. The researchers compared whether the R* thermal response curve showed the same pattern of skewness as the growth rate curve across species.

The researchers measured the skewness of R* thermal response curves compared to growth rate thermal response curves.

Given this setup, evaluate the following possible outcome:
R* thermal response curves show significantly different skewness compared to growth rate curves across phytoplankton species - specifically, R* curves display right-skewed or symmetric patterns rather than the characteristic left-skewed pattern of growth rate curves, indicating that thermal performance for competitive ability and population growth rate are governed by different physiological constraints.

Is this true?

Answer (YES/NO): YES